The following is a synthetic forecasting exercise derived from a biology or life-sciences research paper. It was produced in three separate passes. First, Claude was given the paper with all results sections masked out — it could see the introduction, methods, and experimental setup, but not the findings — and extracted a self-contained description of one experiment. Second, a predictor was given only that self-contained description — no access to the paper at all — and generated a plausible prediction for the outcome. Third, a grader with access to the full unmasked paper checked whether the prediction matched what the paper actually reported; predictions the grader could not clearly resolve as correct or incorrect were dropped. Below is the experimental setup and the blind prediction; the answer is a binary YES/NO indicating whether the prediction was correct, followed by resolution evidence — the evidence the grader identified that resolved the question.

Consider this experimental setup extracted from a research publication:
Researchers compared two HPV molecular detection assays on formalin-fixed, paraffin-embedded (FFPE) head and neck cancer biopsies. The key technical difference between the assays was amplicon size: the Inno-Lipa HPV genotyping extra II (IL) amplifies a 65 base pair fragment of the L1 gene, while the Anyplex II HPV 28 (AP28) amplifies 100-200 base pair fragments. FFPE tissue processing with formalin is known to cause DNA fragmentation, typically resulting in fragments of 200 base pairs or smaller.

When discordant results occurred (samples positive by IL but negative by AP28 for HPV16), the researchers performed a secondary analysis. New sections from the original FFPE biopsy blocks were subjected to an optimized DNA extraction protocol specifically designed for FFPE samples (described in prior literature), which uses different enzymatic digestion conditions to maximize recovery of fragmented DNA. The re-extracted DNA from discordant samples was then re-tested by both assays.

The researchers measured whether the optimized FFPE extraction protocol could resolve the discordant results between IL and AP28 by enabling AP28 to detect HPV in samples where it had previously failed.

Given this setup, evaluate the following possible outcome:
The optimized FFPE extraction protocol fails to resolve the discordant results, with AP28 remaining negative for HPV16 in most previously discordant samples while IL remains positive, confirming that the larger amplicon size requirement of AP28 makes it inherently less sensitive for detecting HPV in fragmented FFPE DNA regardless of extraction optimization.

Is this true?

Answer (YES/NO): YES